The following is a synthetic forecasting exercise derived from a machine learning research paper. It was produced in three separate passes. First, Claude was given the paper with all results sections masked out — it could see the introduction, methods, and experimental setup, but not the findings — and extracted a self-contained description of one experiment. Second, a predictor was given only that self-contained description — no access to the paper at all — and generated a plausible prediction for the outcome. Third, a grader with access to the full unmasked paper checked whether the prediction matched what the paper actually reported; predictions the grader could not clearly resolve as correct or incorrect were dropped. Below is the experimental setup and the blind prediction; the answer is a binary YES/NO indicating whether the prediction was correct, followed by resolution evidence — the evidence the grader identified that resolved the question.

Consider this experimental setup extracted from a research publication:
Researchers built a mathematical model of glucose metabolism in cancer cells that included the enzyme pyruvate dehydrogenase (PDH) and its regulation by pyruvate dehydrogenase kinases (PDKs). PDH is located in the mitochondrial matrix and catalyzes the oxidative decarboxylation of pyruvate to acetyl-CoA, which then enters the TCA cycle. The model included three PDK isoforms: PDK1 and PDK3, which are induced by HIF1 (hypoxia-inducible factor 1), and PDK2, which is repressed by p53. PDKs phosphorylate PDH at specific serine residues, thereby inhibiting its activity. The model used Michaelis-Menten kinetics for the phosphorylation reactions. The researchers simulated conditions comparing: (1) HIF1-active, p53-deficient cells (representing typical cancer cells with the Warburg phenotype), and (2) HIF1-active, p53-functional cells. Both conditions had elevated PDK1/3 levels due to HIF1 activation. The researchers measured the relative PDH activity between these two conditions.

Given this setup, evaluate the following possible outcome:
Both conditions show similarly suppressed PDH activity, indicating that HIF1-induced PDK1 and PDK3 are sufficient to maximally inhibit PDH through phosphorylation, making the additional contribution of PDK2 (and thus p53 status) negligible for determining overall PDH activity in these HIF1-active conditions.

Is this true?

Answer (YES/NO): NO